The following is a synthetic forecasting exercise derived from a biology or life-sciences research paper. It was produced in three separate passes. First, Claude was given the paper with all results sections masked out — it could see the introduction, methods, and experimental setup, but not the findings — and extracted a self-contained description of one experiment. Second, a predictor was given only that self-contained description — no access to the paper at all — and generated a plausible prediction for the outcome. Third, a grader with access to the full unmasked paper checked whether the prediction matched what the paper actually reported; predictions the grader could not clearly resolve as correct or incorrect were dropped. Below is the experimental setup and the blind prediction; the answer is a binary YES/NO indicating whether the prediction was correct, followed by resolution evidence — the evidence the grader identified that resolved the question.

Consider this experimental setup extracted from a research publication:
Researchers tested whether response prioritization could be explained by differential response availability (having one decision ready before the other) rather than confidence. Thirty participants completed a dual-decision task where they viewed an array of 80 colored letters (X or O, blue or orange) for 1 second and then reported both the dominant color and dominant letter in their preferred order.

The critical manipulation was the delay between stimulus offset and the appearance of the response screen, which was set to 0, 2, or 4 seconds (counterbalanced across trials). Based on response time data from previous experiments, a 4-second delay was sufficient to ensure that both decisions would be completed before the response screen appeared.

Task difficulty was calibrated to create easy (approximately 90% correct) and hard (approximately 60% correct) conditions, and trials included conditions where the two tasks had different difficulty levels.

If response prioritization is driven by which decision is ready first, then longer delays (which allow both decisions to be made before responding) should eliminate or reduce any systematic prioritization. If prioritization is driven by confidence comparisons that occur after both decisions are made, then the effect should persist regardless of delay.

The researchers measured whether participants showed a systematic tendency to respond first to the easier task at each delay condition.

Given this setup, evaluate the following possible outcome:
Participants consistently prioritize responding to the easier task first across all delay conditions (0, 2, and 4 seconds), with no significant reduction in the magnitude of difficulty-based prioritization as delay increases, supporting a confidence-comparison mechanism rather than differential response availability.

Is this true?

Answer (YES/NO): YES